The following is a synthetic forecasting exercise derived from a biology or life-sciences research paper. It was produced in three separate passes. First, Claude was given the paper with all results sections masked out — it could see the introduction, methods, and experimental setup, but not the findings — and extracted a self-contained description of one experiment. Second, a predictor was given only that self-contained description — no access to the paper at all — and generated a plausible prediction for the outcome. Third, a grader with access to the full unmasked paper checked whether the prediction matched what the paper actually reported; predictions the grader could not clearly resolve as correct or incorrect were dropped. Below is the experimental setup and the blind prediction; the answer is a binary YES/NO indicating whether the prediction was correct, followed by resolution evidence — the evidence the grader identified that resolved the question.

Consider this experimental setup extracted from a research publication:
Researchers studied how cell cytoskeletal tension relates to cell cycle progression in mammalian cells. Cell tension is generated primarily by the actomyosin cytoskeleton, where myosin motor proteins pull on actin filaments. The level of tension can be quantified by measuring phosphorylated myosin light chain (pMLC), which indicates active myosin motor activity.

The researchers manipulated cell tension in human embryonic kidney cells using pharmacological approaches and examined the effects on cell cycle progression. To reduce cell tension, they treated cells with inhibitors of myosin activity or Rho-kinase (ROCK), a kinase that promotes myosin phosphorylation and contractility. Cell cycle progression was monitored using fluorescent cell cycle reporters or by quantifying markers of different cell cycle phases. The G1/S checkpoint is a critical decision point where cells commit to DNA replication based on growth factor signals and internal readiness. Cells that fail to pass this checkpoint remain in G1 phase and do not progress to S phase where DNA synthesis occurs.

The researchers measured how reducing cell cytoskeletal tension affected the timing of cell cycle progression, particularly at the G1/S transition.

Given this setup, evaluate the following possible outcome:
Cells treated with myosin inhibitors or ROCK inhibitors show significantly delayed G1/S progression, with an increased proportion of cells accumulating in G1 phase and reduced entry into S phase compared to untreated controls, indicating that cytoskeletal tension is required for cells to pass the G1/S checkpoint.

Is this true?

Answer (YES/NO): YES